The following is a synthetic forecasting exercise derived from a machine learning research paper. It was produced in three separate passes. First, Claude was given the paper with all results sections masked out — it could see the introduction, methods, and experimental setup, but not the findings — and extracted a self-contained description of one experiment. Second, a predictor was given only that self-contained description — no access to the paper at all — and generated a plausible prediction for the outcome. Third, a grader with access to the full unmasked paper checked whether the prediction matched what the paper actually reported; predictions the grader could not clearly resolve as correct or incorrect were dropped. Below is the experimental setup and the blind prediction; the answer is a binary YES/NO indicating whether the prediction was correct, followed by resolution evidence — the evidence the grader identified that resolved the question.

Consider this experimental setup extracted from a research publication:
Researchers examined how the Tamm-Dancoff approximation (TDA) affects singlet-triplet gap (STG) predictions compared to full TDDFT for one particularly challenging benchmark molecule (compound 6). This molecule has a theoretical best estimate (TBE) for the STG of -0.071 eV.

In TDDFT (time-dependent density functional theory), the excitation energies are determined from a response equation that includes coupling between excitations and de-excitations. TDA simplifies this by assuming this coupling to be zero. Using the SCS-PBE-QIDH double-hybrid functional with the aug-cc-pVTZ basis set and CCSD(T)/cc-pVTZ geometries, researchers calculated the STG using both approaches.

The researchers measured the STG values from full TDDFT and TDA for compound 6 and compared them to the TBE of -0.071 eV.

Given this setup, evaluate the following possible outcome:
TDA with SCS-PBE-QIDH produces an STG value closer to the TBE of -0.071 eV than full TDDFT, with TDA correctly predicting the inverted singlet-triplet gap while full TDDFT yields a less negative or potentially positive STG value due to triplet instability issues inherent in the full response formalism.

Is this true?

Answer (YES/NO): NO